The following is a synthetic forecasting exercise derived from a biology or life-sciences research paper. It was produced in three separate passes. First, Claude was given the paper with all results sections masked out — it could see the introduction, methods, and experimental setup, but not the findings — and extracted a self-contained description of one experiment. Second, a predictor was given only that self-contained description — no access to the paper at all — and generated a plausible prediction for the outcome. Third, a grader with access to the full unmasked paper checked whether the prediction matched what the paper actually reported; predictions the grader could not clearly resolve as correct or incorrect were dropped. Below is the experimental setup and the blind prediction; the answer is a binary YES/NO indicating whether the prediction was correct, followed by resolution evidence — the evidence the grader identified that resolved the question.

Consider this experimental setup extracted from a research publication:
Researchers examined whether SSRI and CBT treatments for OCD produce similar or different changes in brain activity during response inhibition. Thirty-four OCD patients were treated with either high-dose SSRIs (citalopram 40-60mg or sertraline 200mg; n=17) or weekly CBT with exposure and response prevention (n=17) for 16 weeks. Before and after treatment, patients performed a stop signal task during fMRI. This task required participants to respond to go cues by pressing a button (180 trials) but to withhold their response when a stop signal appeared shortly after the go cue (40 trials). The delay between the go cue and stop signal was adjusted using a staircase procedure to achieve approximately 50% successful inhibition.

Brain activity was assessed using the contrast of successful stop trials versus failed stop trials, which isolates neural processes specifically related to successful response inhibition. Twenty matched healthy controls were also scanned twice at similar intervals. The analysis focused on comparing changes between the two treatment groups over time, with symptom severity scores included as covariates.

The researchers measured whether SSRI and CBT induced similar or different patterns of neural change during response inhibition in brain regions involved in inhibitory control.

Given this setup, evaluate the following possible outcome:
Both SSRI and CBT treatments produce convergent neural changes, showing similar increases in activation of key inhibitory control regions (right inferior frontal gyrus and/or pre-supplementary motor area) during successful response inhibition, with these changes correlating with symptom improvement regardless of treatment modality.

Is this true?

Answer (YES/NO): NO